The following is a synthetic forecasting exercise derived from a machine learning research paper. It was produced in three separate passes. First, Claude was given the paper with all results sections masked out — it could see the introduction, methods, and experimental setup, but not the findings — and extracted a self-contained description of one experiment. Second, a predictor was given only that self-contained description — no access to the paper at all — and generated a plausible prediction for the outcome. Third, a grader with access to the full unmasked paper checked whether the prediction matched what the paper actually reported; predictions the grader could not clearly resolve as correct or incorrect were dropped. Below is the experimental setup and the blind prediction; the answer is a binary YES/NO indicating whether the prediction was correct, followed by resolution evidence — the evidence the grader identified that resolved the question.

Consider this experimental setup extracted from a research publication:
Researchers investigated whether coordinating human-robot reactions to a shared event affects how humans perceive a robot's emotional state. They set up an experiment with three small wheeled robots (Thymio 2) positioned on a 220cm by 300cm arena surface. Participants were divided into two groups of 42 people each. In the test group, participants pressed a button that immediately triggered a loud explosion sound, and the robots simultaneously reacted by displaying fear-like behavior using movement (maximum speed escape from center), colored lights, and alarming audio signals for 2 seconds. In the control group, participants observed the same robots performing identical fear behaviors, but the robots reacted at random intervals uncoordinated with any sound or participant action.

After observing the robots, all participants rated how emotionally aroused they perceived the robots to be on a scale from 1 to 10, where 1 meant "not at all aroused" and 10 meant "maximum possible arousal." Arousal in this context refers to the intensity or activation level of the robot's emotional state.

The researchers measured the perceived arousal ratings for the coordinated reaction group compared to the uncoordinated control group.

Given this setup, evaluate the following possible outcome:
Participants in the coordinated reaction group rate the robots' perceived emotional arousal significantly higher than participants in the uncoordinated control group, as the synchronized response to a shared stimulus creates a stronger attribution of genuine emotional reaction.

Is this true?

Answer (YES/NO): YES